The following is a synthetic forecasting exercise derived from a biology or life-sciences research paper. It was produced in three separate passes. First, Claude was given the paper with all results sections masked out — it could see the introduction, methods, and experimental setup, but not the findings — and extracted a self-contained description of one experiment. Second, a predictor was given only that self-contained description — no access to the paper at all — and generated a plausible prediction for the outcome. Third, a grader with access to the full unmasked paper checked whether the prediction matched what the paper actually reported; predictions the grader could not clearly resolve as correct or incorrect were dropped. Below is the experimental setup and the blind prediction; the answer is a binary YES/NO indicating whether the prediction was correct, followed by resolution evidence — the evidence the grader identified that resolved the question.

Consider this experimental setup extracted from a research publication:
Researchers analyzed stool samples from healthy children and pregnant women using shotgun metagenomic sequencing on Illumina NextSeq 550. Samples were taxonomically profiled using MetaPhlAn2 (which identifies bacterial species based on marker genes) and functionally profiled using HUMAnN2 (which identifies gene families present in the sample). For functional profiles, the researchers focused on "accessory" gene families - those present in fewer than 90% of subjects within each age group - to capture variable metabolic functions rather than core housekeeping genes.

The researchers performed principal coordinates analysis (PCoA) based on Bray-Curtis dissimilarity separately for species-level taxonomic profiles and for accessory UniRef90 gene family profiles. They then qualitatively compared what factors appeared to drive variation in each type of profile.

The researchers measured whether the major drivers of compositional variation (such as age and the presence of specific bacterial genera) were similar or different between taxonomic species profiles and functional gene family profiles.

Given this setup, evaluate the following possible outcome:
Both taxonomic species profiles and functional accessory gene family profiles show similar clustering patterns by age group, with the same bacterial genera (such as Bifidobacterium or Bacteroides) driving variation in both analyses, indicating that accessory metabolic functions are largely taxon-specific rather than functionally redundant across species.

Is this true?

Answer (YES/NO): NO